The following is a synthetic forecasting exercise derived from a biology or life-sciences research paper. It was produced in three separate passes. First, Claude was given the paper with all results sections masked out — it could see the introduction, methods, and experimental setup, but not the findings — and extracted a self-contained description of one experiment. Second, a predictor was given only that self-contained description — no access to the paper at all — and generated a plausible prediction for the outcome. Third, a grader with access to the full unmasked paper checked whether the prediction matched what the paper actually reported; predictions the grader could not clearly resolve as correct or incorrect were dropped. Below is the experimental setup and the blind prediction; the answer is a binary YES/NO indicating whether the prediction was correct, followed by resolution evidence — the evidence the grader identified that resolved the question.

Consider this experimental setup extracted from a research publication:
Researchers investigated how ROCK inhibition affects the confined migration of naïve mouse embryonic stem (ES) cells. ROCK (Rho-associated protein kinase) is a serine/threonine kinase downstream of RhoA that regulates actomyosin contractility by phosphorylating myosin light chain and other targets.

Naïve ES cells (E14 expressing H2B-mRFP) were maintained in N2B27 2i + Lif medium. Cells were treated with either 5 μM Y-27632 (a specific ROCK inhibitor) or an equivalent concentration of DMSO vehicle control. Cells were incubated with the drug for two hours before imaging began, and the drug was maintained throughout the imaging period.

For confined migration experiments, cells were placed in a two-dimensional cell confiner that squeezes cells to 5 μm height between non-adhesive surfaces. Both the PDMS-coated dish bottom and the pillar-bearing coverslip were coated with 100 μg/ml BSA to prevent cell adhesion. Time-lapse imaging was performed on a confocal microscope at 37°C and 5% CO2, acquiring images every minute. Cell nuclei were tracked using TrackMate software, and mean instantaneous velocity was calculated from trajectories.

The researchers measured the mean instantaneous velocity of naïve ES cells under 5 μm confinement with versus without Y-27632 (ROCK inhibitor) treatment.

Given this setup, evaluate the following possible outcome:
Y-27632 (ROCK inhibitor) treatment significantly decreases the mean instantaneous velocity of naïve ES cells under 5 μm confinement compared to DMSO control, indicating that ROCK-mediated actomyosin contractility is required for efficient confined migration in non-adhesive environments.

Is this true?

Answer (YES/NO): YES